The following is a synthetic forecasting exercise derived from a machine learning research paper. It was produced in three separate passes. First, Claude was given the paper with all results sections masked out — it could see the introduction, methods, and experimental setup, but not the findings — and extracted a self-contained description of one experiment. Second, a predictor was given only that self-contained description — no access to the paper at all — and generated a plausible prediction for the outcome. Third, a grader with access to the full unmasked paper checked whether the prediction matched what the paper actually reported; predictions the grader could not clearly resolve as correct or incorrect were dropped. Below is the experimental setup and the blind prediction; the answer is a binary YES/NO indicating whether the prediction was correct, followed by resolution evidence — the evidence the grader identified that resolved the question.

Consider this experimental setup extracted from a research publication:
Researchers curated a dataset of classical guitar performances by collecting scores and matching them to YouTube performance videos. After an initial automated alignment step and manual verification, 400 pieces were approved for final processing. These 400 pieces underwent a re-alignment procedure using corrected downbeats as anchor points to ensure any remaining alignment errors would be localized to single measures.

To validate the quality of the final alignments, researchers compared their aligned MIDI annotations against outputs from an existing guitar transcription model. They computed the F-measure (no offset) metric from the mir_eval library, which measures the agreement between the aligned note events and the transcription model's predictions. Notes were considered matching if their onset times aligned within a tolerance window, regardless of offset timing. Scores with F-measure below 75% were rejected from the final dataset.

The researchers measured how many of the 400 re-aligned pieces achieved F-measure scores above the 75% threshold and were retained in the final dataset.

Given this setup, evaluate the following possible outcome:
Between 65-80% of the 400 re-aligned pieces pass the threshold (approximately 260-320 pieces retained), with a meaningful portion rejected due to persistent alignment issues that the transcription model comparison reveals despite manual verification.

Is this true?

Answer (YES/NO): YES